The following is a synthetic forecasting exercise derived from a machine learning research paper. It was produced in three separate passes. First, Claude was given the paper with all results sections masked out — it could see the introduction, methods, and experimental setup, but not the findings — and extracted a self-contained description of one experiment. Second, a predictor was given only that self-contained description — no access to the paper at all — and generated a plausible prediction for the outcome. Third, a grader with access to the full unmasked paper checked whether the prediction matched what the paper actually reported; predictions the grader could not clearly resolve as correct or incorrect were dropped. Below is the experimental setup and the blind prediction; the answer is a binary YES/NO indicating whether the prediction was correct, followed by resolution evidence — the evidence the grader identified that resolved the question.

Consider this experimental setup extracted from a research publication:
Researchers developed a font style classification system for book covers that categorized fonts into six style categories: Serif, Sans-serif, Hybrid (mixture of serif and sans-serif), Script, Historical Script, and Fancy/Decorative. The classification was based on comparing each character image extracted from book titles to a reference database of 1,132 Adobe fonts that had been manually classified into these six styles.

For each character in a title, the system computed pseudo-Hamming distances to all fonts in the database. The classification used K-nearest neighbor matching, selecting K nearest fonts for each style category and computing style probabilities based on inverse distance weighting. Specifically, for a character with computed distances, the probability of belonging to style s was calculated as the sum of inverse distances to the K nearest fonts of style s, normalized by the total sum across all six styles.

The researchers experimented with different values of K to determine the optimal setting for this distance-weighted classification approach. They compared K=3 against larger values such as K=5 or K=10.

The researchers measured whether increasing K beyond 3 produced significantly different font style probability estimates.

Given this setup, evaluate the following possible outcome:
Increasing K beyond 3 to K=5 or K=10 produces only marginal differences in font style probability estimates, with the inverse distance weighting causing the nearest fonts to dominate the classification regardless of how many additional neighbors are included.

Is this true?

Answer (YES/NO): YES